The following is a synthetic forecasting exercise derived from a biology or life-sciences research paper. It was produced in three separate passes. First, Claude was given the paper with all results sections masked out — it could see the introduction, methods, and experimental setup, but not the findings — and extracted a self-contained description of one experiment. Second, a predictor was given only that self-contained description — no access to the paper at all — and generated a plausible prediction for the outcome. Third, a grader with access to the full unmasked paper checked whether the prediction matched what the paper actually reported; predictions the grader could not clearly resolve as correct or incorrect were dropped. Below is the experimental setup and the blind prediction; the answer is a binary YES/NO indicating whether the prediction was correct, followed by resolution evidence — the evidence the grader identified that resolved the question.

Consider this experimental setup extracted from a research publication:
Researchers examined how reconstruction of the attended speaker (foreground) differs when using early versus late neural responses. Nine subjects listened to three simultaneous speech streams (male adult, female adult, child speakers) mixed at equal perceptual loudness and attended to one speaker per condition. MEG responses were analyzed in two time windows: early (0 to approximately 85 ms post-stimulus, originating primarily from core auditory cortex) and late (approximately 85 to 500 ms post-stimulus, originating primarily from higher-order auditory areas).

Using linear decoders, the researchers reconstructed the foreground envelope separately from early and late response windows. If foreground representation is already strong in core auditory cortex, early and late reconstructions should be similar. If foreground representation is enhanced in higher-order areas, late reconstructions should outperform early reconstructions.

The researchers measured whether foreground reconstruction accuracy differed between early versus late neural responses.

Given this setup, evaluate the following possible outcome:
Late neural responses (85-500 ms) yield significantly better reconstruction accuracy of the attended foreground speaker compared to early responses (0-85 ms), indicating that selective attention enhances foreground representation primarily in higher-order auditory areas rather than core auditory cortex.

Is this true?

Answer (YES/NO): YES